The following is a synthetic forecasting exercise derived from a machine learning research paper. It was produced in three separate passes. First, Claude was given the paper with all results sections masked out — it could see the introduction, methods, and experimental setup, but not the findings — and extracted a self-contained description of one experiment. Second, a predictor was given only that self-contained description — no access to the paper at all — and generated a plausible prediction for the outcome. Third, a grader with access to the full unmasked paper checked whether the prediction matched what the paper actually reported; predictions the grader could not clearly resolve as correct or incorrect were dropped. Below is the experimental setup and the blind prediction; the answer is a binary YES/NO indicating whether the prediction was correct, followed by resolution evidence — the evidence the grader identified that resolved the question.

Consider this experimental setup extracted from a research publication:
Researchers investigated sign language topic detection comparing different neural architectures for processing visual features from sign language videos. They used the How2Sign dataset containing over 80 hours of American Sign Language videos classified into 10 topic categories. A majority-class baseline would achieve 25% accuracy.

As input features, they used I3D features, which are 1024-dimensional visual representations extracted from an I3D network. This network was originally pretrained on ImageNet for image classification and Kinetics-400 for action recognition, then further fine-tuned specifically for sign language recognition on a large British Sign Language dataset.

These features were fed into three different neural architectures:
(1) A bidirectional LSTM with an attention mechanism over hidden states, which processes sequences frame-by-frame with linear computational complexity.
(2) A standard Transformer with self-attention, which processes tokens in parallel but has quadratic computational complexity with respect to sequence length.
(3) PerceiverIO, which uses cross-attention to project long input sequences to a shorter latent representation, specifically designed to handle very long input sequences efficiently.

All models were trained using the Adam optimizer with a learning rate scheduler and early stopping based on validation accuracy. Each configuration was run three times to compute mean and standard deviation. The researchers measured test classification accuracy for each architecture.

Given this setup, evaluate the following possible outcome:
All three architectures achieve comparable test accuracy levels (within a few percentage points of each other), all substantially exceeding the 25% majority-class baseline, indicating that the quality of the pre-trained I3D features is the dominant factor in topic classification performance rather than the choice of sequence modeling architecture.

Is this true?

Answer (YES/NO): NO